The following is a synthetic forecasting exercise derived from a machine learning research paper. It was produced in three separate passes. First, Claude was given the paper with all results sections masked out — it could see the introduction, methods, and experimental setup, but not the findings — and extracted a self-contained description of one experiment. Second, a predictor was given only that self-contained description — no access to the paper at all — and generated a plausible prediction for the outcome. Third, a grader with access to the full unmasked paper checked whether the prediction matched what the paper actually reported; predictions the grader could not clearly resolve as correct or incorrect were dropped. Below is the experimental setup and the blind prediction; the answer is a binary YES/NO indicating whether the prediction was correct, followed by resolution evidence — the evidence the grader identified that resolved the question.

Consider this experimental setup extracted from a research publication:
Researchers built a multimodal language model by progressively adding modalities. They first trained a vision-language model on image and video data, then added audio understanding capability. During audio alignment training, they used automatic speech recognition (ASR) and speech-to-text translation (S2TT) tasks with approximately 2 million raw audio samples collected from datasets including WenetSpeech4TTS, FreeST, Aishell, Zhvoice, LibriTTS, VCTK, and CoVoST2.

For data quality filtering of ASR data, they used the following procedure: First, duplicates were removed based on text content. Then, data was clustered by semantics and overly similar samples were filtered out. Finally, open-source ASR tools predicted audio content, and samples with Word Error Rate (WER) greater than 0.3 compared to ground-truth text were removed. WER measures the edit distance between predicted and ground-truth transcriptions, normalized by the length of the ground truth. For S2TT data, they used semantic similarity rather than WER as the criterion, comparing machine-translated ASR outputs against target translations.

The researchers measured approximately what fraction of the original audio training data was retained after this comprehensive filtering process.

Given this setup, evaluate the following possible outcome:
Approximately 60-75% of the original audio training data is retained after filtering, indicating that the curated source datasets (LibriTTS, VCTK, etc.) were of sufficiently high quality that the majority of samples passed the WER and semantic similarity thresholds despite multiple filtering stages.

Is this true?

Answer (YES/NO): YES